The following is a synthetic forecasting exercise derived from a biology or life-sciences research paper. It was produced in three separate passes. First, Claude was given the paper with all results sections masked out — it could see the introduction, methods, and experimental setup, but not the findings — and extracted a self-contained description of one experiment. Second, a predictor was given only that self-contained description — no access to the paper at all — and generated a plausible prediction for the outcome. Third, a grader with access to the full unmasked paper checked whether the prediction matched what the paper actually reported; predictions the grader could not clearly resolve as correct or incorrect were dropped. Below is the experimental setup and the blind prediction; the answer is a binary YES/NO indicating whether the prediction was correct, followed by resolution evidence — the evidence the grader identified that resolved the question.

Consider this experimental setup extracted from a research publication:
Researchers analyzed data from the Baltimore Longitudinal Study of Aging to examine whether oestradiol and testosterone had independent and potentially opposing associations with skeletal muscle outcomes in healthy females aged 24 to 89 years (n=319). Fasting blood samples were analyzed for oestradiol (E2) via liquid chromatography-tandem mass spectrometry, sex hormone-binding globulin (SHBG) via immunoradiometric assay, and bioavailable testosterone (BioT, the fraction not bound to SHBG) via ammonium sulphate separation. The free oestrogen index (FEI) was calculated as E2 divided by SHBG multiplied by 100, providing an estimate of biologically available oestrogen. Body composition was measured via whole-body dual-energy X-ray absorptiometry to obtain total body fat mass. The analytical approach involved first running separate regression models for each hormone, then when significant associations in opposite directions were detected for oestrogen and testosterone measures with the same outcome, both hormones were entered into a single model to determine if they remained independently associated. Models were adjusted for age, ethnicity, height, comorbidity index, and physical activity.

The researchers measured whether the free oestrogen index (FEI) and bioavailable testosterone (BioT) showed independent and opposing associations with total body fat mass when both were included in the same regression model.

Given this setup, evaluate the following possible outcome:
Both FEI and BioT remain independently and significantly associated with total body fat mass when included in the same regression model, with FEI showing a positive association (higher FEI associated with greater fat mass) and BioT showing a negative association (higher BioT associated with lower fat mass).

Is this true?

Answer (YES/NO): NO